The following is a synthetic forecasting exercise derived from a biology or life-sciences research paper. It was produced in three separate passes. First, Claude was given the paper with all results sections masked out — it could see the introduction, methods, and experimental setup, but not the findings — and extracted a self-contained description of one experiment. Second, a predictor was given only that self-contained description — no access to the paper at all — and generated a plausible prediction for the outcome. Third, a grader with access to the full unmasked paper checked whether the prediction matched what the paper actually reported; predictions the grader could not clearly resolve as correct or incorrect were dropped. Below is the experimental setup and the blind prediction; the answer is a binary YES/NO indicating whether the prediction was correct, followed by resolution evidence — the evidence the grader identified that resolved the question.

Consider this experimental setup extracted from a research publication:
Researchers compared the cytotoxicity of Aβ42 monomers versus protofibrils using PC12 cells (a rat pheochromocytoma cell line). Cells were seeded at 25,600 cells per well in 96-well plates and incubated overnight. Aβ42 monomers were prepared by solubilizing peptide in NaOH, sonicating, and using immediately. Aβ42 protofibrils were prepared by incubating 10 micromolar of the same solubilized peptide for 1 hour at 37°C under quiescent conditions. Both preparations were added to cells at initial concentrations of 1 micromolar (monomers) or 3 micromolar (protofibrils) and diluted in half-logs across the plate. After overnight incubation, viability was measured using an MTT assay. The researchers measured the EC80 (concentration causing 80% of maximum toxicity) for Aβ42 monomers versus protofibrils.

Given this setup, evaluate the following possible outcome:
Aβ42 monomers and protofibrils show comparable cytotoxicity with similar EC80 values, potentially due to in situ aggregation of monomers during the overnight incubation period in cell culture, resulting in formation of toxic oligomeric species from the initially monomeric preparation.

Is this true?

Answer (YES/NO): NO